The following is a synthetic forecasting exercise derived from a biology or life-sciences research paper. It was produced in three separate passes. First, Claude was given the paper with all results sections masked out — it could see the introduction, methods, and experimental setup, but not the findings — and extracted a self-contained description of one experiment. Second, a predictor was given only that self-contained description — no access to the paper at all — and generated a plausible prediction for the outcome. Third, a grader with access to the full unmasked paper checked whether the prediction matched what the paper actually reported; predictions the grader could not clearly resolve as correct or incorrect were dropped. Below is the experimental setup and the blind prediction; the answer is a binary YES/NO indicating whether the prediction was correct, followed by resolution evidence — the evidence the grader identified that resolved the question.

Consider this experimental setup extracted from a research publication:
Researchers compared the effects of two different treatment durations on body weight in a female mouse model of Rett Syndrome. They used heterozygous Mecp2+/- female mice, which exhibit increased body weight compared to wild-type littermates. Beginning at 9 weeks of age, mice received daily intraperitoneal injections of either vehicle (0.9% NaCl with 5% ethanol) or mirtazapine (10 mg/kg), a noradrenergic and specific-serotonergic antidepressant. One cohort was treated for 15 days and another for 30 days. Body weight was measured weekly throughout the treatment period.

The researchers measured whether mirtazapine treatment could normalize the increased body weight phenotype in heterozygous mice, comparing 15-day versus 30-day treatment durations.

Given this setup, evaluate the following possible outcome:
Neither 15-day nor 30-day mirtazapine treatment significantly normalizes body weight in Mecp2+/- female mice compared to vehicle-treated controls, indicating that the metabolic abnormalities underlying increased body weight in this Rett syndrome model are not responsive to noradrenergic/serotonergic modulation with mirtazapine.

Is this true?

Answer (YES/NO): NO